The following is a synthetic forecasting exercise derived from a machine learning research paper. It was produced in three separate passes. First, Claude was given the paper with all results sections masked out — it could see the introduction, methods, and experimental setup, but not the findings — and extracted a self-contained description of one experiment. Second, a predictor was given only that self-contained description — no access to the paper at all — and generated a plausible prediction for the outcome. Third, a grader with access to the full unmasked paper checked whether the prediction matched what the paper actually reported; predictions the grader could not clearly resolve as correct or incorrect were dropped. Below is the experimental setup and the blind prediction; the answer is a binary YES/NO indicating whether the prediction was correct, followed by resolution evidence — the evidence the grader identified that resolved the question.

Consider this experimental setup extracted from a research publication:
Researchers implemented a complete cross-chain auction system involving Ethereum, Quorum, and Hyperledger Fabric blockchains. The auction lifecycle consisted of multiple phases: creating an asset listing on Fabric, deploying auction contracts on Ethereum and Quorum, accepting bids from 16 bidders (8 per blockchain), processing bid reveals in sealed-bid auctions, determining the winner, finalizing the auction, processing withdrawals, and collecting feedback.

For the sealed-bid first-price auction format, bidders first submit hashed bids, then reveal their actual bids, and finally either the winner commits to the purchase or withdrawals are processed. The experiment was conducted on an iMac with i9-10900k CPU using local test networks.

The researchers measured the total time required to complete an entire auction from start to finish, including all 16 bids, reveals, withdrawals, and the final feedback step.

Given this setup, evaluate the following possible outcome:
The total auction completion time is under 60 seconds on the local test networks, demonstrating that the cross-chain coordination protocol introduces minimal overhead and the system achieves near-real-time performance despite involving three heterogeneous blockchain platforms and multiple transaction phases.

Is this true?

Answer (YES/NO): NO